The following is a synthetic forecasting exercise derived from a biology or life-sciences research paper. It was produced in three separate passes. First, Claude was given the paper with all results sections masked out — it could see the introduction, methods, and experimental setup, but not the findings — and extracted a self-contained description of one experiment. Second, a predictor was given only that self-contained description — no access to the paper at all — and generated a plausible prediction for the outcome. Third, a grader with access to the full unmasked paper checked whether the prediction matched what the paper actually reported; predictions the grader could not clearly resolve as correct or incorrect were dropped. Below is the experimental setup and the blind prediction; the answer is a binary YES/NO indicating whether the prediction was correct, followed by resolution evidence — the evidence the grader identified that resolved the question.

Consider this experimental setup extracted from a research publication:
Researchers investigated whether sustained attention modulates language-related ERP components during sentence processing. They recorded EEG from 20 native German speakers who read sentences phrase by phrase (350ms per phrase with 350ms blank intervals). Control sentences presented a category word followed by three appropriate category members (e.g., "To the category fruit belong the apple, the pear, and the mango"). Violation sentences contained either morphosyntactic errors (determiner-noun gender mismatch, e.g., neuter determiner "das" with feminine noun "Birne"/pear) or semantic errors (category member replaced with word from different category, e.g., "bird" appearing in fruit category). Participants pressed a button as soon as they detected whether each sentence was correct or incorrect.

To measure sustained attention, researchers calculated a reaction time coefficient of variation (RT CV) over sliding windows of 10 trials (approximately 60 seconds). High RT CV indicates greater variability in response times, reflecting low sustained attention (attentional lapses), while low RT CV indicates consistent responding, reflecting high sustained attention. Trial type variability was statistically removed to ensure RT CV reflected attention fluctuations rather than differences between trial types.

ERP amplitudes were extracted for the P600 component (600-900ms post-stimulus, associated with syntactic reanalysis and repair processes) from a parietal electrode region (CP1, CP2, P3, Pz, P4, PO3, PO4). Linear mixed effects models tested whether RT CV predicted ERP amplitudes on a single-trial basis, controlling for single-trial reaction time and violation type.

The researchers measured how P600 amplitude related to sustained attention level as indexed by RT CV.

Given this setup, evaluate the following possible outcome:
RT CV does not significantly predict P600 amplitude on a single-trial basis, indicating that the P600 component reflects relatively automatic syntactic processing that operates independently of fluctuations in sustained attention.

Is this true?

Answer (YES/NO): NO